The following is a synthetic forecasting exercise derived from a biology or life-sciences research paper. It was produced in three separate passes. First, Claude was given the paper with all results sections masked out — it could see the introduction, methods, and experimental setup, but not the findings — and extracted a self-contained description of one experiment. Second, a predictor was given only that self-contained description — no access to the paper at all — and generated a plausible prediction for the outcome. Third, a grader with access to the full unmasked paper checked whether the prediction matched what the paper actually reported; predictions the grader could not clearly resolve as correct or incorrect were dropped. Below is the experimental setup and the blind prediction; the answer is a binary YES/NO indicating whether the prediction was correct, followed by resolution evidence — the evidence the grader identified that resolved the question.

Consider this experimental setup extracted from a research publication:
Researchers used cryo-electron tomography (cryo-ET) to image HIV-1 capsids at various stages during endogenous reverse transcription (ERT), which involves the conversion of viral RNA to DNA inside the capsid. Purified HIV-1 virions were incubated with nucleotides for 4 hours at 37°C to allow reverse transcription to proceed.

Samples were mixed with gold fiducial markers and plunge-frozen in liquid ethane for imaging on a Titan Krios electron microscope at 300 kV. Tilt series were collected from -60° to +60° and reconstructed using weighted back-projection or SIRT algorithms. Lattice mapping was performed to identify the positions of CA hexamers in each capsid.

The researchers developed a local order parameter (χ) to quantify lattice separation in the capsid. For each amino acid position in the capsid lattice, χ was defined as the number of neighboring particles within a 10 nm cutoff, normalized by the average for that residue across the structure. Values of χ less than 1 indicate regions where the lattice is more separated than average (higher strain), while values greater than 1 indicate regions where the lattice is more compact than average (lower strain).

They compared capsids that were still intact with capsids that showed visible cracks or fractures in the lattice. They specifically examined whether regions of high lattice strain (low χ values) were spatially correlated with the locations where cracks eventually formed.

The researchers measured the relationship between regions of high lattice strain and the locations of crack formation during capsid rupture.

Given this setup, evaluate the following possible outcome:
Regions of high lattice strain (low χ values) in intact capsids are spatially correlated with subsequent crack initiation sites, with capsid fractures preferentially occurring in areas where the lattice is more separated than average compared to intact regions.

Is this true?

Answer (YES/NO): YES